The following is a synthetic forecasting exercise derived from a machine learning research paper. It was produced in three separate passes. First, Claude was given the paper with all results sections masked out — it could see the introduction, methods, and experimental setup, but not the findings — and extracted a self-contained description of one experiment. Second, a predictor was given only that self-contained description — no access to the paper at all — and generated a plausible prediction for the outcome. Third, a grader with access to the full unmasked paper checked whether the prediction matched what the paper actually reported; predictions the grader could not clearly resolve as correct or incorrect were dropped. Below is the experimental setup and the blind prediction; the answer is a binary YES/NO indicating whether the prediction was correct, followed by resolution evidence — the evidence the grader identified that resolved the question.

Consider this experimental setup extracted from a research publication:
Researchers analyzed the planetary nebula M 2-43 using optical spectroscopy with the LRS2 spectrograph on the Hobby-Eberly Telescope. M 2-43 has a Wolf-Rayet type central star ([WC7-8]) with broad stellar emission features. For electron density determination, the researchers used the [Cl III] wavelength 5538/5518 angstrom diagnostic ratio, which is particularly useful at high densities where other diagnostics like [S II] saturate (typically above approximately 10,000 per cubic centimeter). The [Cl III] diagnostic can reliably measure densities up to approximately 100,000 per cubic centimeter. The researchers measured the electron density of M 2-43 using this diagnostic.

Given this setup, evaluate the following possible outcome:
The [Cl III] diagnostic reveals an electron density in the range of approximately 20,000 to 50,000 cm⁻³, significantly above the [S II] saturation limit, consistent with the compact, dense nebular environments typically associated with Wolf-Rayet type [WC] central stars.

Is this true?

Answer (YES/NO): NO